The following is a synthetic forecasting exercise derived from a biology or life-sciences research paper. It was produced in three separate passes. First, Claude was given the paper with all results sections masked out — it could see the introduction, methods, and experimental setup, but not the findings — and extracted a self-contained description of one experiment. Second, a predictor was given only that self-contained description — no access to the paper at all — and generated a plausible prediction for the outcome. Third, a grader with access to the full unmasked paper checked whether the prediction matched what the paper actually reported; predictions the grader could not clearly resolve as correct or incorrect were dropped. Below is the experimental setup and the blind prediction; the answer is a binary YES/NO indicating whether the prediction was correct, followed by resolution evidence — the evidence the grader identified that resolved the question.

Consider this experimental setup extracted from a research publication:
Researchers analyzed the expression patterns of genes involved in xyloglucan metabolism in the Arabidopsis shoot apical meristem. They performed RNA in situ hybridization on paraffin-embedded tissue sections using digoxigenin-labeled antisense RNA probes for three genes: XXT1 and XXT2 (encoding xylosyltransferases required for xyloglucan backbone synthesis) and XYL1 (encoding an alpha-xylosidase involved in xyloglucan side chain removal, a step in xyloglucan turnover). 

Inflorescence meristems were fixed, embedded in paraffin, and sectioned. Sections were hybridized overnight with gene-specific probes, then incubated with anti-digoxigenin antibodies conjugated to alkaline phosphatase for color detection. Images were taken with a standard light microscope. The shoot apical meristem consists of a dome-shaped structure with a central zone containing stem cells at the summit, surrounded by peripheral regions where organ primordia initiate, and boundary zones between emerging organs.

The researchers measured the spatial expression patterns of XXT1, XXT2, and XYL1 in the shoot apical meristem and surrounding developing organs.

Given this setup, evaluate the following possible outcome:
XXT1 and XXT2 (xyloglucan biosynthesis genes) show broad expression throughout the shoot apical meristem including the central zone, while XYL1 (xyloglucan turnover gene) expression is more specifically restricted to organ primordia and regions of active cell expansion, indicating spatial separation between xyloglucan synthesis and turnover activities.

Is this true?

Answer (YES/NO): NO